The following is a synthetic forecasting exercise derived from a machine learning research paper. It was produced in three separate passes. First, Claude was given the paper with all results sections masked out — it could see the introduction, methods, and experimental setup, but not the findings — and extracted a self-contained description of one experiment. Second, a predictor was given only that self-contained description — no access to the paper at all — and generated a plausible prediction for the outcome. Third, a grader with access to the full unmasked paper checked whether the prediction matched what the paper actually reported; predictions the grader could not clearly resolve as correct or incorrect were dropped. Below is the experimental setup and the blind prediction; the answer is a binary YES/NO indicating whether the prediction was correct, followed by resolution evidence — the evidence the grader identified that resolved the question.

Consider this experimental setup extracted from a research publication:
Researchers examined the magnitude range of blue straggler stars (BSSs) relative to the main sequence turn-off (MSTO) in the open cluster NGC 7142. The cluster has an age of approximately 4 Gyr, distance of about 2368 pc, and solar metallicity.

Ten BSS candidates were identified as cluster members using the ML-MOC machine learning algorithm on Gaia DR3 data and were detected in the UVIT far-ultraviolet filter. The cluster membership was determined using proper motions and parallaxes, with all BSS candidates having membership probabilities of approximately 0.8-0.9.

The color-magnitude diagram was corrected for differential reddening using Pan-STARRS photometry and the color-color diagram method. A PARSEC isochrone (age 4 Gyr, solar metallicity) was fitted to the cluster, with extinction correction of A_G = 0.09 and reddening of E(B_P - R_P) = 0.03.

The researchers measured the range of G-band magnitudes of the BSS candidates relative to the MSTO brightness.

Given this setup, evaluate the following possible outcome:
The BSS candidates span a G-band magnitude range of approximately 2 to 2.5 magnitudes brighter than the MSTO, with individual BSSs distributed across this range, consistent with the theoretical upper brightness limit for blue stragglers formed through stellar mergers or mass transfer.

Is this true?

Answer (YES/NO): NO